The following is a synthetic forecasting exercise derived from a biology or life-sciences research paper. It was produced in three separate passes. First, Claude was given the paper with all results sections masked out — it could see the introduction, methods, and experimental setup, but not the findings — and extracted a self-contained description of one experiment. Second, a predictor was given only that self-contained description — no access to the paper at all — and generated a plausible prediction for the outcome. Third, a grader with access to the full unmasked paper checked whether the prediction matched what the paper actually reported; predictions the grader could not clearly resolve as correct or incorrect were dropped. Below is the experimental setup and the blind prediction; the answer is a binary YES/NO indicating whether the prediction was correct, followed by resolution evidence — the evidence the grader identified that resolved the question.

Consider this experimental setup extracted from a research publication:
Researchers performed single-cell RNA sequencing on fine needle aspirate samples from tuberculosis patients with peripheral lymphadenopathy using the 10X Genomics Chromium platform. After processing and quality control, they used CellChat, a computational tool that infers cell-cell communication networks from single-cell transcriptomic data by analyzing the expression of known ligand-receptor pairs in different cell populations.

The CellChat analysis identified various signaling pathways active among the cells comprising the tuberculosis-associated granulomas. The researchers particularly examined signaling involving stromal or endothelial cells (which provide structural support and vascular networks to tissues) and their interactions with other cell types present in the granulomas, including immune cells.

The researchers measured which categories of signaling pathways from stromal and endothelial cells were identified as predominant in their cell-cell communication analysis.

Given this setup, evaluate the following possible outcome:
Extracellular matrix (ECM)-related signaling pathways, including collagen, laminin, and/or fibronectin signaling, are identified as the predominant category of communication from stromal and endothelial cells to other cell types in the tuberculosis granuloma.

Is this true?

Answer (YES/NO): YES